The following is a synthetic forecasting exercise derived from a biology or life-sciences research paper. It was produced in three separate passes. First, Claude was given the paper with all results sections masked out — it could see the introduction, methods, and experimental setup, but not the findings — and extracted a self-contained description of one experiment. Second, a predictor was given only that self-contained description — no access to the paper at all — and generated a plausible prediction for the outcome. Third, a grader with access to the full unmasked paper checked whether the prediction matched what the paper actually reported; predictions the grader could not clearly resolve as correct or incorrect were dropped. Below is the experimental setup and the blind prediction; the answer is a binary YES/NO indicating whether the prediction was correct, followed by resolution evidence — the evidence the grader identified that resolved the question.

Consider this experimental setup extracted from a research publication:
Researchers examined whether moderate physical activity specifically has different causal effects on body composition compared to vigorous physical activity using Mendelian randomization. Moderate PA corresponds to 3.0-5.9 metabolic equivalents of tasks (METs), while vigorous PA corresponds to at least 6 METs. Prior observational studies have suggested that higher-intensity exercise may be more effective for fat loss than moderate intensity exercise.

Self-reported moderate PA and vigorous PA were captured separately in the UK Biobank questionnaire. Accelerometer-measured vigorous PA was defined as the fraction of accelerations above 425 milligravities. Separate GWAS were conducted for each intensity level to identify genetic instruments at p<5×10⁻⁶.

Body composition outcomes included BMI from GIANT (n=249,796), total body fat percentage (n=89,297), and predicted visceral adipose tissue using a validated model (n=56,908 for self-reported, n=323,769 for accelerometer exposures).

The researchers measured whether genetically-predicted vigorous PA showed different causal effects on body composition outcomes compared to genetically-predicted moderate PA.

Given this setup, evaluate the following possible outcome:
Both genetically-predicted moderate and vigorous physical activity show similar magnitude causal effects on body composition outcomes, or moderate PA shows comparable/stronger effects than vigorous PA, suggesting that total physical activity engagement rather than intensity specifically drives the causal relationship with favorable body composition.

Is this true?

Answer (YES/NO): NO